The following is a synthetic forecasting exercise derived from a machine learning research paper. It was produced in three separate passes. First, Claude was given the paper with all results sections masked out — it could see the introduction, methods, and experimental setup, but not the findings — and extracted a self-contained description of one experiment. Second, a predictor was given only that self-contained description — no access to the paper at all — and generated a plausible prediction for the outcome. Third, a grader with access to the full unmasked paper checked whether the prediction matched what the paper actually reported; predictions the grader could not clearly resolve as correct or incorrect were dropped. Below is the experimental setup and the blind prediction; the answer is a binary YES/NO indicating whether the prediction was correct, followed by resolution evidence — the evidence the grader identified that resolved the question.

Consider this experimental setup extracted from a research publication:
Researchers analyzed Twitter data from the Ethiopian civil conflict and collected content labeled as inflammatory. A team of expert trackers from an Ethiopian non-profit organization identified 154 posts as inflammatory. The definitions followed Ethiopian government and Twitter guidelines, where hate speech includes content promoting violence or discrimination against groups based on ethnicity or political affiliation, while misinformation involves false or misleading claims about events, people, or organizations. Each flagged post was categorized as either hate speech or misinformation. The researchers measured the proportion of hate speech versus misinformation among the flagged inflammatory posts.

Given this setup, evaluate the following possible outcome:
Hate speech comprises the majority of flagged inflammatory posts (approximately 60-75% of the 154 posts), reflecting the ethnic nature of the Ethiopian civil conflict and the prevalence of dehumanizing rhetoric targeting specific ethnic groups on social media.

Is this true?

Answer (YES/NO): YES